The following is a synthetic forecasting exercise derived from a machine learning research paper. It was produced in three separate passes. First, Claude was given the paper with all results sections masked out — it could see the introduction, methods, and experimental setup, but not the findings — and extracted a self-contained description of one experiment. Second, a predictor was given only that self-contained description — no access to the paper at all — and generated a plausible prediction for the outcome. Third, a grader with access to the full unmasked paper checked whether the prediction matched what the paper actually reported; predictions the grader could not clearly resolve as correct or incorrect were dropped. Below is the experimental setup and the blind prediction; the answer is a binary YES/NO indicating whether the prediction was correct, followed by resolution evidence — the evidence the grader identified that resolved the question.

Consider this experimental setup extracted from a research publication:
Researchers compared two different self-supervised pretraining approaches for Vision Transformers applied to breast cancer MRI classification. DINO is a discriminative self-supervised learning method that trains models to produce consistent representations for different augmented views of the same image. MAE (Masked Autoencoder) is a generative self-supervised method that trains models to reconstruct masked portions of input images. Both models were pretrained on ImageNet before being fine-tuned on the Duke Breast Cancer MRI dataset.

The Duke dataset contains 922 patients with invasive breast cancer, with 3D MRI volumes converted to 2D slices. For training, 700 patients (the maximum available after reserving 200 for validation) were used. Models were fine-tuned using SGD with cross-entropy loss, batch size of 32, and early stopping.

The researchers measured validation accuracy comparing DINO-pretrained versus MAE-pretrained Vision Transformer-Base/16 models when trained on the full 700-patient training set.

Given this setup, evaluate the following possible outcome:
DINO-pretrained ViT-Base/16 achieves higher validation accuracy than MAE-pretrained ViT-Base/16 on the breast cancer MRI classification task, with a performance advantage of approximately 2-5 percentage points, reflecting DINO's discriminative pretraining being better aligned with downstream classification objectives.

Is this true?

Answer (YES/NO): NO